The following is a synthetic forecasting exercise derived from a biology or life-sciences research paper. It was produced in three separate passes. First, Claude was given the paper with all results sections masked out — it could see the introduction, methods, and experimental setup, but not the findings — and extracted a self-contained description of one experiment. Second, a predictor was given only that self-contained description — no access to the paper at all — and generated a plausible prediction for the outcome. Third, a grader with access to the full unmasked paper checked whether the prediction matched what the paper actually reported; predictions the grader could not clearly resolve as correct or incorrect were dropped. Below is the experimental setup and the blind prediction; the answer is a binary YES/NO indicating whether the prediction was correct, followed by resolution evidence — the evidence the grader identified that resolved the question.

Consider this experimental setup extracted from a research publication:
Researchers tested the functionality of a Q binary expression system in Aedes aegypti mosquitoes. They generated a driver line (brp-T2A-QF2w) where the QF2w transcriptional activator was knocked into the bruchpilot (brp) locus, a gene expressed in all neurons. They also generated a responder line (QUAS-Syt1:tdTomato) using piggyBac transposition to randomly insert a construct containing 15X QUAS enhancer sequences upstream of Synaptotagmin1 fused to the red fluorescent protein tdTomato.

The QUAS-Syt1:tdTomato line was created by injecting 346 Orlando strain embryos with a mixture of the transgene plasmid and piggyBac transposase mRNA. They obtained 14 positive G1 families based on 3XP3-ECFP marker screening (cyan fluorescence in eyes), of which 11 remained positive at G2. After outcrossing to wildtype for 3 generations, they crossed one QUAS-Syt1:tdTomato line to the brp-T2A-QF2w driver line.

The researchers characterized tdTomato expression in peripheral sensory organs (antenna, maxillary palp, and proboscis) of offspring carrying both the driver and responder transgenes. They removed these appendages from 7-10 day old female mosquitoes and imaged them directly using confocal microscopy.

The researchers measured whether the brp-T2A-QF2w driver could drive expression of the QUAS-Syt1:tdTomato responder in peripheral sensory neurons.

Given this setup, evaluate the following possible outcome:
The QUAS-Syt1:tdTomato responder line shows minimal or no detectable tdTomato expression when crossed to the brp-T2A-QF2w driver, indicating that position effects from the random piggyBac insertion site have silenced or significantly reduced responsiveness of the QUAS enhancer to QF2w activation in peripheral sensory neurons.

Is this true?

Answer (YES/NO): NO